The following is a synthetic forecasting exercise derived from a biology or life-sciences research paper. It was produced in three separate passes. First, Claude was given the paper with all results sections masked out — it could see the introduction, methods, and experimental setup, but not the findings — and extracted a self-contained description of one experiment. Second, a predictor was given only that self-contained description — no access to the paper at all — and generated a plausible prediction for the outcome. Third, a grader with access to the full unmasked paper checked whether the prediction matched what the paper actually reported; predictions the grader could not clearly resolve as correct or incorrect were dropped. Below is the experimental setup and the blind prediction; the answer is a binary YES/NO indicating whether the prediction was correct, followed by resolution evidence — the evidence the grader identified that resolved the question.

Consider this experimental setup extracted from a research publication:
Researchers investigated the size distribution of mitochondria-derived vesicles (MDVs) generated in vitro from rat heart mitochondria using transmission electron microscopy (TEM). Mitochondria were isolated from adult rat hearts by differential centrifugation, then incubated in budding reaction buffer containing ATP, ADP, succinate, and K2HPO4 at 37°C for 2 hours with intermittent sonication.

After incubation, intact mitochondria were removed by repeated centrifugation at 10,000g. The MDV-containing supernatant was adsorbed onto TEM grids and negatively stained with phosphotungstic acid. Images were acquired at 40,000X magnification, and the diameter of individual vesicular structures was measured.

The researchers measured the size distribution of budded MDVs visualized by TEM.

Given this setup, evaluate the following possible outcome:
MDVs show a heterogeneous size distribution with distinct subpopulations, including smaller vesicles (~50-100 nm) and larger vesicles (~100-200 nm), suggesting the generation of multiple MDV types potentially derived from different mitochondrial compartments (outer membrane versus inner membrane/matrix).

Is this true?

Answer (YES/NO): NO